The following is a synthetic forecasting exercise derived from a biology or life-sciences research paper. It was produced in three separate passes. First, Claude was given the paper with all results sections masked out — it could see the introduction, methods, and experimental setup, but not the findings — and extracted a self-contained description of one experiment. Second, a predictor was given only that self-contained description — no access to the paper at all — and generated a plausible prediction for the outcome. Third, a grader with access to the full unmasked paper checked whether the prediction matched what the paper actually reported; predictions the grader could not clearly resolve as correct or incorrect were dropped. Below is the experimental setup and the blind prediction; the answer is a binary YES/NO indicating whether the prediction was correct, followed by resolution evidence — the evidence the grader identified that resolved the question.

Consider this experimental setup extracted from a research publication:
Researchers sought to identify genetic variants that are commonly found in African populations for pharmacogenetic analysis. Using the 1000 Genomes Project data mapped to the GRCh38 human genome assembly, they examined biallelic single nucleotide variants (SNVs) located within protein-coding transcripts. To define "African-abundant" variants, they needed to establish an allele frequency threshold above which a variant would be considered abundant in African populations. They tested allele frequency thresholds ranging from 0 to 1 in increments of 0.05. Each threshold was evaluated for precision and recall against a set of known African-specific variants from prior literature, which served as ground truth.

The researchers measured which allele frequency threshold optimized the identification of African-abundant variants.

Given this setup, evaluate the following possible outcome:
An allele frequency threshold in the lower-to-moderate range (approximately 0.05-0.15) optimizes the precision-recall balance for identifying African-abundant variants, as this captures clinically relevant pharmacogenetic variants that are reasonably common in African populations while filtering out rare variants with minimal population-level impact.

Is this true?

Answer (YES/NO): NO